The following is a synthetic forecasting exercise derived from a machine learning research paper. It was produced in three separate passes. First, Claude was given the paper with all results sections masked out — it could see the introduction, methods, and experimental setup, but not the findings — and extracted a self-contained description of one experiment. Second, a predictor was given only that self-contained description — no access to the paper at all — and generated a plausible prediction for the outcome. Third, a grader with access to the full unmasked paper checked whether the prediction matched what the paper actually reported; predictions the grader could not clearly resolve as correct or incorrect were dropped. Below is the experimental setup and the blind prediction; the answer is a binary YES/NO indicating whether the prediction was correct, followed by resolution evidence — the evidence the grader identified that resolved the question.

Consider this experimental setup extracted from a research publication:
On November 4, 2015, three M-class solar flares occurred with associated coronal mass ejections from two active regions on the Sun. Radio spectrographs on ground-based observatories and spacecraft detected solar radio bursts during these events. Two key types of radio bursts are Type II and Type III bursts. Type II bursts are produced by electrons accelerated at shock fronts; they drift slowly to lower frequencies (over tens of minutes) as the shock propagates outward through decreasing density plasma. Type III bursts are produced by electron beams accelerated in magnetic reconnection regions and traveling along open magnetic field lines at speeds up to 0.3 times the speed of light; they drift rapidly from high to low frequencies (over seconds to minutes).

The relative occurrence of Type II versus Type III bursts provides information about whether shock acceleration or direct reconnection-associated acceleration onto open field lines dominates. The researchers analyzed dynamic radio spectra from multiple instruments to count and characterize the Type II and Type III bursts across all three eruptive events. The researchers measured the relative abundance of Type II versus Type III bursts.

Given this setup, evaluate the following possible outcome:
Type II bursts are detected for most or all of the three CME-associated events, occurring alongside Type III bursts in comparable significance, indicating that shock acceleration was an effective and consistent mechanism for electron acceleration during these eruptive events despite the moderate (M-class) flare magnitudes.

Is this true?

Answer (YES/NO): NO